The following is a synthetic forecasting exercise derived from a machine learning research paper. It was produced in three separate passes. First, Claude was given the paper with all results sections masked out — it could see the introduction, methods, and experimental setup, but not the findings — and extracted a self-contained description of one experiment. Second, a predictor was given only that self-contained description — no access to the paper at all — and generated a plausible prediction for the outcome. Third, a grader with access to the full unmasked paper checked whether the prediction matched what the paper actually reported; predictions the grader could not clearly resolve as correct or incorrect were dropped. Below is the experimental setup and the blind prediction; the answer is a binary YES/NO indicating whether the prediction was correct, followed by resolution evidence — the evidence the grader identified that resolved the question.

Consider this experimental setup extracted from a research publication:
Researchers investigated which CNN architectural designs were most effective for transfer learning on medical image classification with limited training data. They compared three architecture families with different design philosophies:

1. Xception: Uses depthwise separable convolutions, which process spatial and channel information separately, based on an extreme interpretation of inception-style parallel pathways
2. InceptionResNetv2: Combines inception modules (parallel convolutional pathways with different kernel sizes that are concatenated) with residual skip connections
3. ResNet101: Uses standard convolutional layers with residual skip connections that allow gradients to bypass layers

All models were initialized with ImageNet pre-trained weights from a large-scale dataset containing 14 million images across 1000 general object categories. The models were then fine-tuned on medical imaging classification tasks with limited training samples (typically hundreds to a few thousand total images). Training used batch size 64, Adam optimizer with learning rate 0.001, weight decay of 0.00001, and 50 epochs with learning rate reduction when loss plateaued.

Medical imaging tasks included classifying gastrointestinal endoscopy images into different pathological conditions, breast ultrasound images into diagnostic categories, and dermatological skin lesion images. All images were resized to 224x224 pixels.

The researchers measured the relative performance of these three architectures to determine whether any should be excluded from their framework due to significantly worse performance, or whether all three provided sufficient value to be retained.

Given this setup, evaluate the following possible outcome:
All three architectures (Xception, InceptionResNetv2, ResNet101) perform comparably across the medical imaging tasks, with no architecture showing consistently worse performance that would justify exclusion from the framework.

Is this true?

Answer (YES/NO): YES